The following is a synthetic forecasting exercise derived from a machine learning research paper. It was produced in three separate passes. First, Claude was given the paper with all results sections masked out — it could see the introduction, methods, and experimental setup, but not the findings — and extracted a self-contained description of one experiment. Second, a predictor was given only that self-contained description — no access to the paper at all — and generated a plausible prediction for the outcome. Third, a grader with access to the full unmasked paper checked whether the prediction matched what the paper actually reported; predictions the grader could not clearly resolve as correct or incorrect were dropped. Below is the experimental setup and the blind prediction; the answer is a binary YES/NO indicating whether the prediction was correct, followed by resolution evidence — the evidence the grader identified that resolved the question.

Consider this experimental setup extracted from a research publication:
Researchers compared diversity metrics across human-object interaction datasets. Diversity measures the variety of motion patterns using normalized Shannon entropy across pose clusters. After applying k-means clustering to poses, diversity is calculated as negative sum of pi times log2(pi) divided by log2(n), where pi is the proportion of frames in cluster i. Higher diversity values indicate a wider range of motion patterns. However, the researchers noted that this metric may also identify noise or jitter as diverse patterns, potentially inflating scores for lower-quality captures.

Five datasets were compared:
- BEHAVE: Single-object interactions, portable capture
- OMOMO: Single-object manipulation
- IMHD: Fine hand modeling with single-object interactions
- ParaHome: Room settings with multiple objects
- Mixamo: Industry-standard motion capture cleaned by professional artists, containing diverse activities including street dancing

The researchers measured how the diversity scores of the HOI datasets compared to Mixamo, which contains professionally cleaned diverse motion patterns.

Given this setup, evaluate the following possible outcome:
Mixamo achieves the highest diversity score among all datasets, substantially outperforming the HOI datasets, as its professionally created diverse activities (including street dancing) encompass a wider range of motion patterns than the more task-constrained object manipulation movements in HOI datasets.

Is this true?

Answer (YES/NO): NO